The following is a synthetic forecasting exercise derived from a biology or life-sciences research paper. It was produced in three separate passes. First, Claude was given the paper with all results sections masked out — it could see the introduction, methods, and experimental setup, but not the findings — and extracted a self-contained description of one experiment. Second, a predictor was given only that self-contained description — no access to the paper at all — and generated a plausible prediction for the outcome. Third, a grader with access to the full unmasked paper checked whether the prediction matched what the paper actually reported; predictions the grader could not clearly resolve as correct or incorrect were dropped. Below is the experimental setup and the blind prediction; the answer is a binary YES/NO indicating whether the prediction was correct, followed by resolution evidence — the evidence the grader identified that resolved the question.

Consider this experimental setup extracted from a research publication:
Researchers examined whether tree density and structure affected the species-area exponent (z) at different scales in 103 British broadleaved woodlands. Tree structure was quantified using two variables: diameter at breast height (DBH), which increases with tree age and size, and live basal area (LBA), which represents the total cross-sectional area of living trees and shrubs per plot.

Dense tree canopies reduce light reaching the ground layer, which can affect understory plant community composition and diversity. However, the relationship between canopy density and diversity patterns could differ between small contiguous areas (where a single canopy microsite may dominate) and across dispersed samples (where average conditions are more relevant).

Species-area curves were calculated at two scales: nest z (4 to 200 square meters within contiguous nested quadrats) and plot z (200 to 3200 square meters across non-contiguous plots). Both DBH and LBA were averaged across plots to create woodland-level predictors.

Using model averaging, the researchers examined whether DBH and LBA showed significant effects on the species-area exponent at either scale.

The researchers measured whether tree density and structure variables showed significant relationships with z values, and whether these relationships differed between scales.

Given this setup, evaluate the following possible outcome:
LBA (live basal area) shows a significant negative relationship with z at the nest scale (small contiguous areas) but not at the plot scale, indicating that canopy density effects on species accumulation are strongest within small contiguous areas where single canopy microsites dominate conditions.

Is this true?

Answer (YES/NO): NO